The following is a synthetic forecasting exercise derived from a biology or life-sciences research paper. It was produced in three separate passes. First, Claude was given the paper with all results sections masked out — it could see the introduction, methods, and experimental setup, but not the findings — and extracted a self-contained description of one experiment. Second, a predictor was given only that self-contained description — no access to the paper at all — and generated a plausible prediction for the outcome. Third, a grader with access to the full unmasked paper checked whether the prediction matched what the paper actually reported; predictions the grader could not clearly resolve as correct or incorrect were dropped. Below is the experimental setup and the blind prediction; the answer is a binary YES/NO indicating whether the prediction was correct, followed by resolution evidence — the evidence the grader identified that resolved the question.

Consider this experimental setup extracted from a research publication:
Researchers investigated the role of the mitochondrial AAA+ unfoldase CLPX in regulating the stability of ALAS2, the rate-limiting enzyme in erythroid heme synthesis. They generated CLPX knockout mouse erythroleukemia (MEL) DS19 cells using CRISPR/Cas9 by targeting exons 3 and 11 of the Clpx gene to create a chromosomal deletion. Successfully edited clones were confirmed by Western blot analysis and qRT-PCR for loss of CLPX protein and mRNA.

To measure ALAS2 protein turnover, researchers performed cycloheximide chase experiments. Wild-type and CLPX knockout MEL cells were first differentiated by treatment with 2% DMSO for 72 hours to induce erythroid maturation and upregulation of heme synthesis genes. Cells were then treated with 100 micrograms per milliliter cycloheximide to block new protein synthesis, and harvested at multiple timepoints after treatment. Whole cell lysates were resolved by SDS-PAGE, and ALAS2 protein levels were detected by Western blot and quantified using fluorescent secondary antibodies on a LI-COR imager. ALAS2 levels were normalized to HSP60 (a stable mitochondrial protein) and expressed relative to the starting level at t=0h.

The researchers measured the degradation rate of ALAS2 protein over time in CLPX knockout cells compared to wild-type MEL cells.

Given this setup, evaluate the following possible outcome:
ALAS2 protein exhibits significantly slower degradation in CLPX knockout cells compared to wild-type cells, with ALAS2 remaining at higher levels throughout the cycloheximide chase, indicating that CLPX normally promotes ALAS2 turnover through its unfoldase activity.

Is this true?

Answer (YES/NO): YES